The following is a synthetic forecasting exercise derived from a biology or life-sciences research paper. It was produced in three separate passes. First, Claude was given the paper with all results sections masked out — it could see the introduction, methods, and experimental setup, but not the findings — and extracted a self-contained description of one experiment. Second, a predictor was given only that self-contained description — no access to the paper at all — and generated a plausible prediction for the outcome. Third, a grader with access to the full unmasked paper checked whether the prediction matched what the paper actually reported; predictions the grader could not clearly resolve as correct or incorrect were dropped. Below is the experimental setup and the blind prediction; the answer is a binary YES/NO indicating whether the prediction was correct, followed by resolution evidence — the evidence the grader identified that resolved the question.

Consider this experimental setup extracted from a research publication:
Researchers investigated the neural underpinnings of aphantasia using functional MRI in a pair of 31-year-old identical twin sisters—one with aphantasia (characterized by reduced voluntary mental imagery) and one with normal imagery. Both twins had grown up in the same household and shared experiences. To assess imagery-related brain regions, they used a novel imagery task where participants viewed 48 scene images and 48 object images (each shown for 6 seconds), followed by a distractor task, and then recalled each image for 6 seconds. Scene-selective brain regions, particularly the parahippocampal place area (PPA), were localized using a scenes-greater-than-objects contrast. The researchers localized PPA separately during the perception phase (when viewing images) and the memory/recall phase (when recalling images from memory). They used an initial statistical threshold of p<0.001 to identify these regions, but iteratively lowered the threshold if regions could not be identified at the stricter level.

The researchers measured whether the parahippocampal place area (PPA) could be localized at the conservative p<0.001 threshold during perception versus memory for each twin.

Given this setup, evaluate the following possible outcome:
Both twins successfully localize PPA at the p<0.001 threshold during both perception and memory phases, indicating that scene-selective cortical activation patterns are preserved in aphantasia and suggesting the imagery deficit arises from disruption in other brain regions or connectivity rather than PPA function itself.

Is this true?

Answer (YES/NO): NO